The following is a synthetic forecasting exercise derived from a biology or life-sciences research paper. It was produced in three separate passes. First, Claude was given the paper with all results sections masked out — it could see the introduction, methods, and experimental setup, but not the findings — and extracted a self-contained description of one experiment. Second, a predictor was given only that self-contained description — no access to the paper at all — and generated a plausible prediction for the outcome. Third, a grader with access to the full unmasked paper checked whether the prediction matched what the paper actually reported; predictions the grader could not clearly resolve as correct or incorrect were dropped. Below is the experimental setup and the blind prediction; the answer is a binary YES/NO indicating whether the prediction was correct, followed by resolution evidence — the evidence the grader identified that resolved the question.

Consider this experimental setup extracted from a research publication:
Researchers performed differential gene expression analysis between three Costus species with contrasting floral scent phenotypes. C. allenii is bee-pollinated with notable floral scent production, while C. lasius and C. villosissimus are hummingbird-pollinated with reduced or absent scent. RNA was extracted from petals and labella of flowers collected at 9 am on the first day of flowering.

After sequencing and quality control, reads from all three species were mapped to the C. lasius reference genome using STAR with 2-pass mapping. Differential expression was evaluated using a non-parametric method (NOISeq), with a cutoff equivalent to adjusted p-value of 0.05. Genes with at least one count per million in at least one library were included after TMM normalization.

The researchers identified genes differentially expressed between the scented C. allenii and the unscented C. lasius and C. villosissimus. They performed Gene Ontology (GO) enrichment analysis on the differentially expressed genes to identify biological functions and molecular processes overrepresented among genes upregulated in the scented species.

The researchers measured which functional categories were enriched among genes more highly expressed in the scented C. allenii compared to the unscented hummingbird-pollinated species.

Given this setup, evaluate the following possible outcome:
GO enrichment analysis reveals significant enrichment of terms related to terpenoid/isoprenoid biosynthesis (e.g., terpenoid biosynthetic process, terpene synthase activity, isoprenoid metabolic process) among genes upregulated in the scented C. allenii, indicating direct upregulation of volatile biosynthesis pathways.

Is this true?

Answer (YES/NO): NO